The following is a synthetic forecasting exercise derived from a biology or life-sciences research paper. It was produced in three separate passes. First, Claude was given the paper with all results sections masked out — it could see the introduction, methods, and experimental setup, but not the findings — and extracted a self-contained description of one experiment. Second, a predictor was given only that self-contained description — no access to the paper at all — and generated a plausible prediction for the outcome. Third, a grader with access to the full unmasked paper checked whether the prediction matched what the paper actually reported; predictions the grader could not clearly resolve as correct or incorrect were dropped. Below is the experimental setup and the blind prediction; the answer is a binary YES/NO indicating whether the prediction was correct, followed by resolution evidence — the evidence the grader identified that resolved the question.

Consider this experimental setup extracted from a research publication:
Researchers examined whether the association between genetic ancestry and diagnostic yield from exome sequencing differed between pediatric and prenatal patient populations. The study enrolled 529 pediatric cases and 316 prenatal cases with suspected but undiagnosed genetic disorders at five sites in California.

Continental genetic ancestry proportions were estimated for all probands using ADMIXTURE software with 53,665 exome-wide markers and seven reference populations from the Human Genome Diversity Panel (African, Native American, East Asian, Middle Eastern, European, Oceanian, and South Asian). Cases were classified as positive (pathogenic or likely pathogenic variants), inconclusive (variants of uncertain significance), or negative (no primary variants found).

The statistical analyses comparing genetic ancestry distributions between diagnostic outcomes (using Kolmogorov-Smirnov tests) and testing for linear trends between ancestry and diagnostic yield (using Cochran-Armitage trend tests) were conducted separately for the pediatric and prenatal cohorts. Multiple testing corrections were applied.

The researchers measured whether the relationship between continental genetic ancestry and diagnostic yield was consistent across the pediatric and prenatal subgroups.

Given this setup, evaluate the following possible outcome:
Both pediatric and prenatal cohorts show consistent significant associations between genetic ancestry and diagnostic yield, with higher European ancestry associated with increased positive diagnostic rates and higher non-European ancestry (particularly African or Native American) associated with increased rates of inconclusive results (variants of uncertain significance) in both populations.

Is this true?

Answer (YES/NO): NO